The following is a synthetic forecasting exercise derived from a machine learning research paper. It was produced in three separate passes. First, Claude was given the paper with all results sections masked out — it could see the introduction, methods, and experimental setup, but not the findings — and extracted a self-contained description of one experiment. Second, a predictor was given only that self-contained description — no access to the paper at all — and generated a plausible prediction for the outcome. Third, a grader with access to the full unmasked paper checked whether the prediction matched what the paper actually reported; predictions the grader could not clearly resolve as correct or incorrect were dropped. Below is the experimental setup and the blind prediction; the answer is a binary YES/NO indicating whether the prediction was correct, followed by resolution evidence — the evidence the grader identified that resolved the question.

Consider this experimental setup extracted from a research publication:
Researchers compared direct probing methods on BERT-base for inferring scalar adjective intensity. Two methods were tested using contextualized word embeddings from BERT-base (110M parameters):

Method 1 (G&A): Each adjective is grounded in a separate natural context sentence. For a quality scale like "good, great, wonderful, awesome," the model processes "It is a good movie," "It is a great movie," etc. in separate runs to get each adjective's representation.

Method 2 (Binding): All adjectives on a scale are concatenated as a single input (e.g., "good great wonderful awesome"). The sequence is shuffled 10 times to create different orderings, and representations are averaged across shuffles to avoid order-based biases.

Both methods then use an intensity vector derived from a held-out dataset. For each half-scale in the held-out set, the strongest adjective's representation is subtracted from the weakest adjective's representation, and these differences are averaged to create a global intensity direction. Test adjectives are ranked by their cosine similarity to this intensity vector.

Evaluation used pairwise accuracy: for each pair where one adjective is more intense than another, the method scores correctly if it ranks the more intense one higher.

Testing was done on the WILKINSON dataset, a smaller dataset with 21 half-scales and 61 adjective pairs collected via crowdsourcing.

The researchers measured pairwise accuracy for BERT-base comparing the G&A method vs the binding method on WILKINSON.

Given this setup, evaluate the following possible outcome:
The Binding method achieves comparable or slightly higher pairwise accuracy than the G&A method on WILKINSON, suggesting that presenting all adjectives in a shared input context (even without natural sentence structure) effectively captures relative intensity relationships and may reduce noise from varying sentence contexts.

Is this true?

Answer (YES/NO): YES